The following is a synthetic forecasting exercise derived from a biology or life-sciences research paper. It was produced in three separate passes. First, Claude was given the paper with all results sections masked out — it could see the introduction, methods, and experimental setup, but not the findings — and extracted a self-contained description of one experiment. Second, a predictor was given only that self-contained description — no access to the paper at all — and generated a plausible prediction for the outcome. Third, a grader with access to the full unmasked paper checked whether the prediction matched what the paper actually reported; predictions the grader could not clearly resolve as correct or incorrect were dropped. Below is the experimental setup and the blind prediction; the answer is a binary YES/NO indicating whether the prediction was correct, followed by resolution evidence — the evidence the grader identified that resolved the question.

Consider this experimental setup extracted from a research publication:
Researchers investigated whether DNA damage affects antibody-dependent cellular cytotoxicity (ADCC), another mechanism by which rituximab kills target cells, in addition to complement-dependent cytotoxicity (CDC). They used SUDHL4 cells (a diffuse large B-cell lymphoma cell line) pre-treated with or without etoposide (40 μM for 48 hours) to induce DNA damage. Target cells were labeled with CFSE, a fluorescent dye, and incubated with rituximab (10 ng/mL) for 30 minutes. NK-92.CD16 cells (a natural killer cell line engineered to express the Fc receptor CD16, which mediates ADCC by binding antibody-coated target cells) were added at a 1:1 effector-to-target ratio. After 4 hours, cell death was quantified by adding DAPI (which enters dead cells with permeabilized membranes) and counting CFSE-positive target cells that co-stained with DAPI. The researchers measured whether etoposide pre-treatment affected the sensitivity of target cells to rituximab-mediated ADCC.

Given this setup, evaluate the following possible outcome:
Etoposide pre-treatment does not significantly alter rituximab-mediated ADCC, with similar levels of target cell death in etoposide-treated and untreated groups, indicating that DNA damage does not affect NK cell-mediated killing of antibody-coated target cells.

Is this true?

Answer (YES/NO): YES